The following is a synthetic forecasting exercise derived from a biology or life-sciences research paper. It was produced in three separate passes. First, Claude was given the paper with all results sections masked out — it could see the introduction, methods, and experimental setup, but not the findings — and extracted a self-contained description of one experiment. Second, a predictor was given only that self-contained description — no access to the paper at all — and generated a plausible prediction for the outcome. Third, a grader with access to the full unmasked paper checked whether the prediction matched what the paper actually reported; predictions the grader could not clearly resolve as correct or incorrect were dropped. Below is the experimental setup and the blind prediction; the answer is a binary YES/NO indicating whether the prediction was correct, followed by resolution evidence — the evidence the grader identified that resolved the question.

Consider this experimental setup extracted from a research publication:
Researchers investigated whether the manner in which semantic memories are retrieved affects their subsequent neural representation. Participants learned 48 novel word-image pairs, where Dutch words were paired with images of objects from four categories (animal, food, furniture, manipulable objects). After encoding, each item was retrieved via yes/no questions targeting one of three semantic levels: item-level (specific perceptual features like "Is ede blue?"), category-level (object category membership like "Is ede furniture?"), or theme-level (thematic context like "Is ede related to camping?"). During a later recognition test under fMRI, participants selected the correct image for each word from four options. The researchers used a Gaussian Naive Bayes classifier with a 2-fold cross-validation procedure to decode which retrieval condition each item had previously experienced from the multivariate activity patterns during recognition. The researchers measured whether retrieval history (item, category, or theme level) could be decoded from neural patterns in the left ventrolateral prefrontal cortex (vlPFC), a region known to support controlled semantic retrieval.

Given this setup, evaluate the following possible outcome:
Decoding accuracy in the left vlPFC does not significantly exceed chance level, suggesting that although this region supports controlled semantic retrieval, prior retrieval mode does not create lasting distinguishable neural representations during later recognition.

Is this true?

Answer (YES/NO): YES